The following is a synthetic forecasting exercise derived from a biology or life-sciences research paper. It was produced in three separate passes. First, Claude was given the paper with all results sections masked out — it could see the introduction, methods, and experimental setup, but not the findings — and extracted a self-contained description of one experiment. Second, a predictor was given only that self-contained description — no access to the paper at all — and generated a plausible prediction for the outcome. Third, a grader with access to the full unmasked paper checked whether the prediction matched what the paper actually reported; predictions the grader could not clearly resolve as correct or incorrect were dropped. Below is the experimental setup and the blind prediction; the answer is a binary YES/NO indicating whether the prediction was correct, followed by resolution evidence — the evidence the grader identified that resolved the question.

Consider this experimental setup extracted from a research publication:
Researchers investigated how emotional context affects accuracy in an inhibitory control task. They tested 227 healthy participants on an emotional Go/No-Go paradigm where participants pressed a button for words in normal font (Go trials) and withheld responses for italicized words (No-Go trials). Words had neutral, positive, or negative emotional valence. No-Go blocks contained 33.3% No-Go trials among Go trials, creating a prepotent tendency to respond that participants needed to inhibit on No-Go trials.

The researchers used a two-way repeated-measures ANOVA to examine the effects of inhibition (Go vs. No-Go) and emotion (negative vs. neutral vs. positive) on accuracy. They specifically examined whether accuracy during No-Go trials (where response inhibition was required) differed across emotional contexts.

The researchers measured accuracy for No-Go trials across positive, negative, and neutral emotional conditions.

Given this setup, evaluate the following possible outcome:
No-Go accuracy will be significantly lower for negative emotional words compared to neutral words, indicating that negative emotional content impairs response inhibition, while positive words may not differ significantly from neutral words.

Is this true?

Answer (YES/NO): NO